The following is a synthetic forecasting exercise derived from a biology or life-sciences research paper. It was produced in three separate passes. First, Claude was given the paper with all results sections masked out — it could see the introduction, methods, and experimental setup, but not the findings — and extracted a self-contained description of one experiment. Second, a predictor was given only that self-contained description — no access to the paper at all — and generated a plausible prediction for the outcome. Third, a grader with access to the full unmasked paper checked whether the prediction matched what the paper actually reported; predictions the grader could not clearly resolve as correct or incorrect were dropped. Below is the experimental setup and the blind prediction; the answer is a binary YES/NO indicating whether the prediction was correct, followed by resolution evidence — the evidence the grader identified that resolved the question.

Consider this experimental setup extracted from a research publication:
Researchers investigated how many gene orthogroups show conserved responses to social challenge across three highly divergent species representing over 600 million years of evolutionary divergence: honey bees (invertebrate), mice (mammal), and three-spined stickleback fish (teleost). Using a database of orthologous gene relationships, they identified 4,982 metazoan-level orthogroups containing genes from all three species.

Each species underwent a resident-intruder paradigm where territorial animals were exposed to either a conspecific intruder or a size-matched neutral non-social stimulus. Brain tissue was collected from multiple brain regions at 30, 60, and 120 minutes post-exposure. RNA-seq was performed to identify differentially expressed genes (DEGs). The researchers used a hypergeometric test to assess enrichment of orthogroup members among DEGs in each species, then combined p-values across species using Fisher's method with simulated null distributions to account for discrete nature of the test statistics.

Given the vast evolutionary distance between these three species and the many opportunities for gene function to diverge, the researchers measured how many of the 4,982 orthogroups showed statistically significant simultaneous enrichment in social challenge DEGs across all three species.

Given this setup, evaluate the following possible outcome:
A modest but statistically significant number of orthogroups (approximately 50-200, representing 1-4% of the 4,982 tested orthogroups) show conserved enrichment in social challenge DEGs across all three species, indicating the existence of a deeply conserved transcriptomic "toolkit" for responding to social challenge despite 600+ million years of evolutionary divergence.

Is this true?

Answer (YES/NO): NO